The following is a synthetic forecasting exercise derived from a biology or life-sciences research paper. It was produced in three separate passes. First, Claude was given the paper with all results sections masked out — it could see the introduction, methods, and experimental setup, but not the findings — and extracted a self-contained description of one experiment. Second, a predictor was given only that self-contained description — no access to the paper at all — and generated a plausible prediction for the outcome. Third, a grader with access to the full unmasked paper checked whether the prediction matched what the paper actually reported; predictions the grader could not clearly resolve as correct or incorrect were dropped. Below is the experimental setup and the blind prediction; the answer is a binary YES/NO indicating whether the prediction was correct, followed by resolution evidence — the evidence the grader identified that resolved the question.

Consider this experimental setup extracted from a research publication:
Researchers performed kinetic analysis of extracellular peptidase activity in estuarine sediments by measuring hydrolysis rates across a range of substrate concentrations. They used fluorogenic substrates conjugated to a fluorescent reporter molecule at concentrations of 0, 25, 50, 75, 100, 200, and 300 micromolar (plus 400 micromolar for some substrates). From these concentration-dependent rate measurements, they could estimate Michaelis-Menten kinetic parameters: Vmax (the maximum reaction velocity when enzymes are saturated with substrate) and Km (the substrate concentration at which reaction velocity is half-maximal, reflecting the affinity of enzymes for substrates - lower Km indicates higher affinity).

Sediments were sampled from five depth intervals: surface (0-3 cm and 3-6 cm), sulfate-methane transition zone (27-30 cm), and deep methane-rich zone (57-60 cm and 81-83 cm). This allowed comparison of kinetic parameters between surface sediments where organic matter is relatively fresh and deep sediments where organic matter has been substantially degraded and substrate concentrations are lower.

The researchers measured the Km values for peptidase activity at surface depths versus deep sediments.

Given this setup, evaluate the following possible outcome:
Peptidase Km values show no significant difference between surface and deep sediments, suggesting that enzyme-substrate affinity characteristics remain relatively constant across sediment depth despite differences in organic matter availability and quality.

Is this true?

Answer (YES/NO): NO